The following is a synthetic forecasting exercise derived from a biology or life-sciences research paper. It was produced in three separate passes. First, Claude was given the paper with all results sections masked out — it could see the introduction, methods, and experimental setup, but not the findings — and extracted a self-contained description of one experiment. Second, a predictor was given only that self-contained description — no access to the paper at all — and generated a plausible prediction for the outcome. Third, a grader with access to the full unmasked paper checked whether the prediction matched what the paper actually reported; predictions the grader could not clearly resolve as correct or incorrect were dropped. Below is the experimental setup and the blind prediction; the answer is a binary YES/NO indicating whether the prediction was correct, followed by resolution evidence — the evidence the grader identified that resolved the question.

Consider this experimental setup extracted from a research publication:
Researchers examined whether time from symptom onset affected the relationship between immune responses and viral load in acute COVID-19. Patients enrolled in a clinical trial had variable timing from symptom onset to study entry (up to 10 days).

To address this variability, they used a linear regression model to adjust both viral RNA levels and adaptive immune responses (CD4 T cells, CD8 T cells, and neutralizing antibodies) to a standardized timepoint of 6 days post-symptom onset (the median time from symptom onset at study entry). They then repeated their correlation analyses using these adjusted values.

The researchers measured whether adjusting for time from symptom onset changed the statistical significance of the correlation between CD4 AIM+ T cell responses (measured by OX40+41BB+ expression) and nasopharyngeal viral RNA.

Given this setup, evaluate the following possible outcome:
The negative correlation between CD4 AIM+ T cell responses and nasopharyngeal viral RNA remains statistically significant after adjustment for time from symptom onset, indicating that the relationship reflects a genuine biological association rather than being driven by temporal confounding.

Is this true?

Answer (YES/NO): YES